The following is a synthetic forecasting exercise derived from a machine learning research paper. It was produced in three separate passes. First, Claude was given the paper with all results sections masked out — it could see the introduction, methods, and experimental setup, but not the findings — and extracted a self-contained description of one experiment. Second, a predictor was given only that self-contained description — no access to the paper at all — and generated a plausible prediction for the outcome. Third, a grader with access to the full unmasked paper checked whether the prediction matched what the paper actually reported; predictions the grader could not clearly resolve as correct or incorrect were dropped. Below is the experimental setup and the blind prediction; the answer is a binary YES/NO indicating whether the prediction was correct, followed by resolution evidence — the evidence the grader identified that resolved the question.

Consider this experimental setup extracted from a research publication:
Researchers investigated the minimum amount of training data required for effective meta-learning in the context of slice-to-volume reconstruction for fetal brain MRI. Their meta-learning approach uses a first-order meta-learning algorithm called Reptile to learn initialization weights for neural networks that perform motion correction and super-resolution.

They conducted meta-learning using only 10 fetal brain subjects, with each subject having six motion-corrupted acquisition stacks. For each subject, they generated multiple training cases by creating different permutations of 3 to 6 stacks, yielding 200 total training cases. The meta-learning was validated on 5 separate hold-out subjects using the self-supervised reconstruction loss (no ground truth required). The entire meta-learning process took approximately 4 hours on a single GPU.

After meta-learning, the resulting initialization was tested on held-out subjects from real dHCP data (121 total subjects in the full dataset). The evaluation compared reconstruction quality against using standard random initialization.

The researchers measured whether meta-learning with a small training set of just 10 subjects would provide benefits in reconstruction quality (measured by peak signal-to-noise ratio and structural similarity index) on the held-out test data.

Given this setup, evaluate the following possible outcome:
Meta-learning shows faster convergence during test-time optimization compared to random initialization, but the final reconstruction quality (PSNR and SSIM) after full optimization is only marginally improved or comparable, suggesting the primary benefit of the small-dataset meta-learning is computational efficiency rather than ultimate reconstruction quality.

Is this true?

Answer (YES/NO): NO